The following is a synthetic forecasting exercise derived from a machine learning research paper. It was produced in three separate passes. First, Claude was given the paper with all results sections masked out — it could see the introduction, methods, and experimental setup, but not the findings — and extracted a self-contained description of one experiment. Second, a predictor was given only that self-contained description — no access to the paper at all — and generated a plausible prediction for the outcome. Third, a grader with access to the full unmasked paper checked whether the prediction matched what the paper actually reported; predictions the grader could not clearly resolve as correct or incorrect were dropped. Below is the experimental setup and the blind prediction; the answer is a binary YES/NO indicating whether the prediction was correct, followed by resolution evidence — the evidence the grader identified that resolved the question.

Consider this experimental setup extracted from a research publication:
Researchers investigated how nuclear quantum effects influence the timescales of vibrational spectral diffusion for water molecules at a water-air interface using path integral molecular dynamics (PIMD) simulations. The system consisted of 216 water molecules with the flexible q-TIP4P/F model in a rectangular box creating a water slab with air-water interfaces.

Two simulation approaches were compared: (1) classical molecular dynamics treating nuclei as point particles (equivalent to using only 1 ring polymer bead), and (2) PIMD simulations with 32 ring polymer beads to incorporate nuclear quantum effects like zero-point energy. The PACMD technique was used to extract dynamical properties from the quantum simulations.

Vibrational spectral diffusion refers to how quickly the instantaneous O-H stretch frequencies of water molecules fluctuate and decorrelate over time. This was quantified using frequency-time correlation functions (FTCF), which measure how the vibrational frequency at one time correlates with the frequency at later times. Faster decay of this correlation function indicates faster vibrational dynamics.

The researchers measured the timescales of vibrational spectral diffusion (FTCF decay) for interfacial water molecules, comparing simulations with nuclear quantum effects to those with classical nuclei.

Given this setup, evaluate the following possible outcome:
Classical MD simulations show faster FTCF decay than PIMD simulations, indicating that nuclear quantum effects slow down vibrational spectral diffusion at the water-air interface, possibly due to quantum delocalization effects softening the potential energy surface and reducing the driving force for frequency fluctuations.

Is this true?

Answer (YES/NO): NO